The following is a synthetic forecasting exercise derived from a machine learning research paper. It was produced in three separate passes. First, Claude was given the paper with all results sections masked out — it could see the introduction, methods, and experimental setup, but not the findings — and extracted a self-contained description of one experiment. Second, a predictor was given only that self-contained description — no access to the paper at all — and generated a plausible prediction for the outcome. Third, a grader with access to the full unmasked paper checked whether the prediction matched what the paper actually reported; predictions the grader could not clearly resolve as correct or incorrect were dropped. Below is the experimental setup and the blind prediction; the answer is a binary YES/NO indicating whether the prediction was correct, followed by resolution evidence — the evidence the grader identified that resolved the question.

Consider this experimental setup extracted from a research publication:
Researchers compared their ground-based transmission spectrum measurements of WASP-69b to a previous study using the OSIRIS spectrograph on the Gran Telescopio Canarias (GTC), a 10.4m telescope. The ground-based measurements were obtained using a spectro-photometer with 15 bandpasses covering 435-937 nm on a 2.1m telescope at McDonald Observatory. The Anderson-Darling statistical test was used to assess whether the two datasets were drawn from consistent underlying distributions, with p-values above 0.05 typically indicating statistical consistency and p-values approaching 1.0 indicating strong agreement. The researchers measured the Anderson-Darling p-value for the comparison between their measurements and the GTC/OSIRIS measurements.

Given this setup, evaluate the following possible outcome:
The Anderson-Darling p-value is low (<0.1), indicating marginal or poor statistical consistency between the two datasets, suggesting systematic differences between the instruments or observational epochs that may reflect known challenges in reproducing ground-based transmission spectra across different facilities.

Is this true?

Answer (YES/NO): NO